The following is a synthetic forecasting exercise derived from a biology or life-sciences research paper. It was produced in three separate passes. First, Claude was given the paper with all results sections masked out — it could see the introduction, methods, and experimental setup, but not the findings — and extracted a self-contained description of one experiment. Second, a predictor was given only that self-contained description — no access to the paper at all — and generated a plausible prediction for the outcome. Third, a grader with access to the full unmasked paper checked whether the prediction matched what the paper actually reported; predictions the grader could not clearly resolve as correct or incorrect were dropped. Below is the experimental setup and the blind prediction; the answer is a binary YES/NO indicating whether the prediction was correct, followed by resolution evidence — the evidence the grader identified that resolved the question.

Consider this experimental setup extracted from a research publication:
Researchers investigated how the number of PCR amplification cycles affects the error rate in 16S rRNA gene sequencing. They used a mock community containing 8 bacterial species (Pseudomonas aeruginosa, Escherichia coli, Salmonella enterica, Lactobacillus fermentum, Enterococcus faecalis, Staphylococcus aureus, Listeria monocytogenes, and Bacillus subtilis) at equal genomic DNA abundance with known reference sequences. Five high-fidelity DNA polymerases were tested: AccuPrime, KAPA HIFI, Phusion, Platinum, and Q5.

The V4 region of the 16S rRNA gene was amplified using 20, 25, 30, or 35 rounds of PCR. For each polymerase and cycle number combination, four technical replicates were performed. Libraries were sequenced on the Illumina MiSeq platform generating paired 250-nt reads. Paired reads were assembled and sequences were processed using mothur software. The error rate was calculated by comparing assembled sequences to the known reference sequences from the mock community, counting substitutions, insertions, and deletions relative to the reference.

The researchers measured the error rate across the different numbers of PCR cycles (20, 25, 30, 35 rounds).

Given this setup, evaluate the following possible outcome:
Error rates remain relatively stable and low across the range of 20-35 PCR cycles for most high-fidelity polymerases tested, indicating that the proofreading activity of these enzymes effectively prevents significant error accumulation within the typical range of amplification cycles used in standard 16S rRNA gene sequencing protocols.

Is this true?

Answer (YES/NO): NO